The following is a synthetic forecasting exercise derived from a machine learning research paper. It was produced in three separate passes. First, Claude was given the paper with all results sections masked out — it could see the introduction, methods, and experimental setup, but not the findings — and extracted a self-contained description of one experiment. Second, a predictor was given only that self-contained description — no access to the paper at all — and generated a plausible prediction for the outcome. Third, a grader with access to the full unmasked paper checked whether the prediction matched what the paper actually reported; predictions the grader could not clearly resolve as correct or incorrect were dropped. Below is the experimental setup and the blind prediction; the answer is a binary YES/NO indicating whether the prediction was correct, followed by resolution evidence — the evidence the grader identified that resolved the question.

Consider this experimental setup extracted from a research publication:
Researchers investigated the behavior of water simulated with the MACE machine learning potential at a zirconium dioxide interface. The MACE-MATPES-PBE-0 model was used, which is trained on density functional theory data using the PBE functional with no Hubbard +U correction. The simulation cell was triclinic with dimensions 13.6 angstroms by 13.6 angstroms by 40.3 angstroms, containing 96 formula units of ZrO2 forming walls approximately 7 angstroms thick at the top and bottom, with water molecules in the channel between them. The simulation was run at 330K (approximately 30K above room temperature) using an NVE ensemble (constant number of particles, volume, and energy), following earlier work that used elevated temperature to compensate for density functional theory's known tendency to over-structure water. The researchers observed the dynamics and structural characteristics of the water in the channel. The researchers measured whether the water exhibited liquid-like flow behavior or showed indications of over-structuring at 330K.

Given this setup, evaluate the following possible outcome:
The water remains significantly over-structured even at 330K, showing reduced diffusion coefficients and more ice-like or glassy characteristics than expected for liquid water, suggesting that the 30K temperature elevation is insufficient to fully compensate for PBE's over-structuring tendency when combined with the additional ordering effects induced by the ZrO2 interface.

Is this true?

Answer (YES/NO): YES